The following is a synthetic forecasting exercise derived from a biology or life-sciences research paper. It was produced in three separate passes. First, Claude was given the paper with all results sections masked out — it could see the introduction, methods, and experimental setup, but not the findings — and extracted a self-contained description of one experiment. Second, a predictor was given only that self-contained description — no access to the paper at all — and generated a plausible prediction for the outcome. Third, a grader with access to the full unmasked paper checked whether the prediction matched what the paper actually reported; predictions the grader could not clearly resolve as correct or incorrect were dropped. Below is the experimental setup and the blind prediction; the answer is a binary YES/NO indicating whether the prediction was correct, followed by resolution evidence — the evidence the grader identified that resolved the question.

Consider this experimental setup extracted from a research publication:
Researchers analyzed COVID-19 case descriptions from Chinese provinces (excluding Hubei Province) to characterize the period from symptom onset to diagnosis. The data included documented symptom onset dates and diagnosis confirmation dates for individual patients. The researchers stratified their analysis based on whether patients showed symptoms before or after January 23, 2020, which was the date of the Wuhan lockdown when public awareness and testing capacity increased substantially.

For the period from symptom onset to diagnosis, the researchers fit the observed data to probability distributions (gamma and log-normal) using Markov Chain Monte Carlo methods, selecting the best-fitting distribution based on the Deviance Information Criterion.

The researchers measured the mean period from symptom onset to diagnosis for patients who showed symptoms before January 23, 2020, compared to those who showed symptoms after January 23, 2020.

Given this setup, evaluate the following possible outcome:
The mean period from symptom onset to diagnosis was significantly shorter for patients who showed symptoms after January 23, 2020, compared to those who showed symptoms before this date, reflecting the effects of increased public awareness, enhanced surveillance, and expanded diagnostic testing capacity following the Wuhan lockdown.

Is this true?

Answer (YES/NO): YES